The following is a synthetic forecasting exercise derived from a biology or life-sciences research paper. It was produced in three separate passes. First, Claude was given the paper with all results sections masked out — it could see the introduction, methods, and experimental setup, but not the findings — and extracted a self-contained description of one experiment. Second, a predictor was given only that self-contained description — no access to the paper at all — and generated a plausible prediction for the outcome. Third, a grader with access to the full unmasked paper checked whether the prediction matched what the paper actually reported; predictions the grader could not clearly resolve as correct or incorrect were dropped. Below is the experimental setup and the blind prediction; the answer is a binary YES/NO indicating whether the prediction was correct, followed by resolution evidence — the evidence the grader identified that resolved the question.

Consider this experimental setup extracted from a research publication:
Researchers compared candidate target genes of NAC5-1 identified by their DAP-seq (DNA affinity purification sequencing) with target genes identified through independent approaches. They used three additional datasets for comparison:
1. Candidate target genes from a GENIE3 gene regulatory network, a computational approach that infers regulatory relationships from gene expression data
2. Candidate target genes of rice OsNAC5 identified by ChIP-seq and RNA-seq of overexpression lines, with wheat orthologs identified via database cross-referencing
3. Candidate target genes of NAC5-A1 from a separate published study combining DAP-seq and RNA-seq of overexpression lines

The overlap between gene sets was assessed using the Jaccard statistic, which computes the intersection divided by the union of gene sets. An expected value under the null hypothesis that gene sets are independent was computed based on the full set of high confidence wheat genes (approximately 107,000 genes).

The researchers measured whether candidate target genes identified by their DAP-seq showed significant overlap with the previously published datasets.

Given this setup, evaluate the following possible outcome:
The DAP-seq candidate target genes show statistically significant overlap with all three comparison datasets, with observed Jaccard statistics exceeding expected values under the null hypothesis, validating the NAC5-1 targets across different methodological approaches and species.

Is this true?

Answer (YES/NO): NO